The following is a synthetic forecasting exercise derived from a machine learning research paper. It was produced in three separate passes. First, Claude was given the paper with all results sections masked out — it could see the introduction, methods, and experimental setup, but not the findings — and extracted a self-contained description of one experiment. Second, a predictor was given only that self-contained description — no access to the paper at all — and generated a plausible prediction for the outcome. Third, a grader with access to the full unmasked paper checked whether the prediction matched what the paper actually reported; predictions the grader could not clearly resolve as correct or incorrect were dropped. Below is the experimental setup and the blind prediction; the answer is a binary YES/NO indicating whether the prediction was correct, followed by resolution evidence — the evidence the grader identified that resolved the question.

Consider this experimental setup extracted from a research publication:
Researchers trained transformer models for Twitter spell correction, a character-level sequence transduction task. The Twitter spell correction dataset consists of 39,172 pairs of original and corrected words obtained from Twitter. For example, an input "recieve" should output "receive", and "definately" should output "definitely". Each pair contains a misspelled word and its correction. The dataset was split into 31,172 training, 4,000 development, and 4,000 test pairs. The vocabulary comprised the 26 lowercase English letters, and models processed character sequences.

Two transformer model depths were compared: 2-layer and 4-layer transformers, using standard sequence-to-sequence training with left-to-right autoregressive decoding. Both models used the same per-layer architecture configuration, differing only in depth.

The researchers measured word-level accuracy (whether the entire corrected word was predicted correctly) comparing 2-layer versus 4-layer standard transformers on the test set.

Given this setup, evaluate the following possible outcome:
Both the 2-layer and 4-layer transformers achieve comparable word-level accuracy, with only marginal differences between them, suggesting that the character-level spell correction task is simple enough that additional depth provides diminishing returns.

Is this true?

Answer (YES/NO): YES